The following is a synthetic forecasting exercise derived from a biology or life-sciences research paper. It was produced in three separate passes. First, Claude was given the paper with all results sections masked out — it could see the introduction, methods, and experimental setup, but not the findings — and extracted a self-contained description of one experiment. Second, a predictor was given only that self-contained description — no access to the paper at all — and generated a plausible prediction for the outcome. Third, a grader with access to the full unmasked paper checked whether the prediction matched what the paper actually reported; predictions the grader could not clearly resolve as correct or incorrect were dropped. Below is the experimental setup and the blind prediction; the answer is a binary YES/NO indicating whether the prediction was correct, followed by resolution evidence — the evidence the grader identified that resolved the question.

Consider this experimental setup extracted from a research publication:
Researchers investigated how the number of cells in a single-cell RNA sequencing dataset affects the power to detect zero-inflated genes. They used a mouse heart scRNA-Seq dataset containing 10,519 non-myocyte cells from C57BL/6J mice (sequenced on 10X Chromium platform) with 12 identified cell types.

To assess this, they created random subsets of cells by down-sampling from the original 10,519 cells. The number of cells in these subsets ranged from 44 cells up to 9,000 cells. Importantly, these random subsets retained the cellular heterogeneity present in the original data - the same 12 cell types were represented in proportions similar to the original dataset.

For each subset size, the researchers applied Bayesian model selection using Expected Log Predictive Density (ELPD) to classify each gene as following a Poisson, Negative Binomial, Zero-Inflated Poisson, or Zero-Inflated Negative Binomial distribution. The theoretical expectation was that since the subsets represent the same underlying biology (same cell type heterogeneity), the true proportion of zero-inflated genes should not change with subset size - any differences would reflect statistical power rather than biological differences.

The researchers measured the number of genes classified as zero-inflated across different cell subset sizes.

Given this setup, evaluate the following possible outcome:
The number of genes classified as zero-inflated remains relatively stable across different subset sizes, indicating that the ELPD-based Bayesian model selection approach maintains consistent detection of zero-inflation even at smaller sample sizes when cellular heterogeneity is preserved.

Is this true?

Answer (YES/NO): NO